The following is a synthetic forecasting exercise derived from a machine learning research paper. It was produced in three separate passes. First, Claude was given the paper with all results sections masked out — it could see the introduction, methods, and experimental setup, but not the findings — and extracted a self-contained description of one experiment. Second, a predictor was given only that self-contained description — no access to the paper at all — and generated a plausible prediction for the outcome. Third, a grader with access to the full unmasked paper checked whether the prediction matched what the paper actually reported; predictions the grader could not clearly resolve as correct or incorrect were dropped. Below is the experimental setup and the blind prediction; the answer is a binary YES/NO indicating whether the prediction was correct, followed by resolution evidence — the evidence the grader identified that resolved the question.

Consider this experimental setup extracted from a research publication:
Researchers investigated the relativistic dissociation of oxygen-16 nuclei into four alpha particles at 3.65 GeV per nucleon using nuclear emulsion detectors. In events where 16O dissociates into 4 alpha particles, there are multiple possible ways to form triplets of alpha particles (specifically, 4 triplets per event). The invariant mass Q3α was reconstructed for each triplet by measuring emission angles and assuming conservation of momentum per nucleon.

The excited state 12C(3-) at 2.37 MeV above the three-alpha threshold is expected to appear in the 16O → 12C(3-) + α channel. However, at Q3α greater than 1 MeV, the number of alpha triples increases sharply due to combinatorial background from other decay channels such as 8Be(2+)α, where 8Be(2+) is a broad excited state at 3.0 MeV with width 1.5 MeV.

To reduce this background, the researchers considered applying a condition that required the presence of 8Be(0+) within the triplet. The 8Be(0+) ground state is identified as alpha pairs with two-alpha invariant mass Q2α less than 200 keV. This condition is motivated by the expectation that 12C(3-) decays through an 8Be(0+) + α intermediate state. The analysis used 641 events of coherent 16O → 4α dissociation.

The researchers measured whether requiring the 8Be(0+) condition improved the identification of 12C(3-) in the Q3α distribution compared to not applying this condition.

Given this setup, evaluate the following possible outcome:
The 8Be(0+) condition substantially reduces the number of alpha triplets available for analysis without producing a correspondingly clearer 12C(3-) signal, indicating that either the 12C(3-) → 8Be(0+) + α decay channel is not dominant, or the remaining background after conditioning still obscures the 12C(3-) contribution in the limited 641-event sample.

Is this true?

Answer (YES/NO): NO